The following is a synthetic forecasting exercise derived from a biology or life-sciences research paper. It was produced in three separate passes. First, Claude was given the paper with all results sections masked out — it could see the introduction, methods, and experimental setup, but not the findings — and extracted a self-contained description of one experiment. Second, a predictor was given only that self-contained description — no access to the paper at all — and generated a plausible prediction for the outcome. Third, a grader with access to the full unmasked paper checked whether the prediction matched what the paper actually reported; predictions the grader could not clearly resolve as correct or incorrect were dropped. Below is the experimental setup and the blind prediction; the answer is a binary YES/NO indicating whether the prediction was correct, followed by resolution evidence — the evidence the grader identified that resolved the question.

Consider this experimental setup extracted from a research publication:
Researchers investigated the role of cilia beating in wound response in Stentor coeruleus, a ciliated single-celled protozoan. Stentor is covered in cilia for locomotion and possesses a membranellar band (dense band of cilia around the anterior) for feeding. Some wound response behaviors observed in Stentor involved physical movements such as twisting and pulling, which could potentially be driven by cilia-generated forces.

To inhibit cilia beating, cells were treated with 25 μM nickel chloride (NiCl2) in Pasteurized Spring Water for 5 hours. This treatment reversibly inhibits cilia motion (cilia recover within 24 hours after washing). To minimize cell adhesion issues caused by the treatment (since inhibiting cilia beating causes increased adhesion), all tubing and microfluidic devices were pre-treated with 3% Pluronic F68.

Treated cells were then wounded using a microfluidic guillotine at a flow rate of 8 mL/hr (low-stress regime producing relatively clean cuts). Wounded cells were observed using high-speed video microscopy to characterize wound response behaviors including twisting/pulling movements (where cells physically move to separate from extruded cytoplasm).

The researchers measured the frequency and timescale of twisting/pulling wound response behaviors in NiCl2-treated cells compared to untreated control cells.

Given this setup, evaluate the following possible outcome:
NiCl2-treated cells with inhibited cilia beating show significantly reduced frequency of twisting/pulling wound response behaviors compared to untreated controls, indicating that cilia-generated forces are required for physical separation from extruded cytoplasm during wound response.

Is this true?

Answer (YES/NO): YES